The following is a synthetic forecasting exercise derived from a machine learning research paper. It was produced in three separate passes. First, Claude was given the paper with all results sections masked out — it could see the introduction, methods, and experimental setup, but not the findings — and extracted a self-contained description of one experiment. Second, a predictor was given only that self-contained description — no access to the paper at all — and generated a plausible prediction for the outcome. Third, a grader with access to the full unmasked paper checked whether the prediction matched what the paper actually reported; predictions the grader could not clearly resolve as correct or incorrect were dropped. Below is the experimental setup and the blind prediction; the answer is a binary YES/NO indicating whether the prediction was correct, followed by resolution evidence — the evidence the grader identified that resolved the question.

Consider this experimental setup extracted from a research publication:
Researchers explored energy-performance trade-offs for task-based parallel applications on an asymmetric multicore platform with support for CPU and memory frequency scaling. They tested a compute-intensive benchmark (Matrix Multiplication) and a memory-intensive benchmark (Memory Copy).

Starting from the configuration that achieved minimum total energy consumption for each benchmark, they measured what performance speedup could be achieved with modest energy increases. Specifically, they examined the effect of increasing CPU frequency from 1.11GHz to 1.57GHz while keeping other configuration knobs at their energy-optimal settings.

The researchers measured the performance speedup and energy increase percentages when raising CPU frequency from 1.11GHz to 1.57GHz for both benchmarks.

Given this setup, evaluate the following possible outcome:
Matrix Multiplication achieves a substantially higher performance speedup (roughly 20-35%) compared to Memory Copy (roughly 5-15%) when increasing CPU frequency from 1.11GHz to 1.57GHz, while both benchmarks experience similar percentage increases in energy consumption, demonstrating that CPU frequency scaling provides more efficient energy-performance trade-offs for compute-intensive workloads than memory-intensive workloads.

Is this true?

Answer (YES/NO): NO